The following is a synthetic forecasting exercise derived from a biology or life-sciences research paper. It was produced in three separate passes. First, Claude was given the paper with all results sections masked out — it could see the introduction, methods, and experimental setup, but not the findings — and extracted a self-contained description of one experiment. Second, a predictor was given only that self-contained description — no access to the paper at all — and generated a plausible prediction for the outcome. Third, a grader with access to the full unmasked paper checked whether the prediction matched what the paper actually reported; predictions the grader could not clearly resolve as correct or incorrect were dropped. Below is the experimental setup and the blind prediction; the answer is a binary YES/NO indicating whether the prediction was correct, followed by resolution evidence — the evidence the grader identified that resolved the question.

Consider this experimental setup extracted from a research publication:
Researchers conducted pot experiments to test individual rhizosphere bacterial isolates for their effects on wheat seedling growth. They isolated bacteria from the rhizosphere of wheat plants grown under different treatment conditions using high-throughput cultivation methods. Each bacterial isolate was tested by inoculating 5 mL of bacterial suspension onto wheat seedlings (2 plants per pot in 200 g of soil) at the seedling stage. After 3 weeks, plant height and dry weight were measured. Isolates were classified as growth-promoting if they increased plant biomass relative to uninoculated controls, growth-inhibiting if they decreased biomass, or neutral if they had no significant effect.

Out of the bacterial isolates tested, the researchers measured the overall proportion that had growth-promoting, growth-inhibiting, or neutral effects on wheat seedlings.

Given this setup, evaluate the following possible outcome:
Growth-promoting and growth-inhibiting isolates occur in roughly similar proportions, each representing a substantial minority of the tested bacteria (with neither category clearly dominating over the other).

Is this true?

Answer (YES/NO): NO